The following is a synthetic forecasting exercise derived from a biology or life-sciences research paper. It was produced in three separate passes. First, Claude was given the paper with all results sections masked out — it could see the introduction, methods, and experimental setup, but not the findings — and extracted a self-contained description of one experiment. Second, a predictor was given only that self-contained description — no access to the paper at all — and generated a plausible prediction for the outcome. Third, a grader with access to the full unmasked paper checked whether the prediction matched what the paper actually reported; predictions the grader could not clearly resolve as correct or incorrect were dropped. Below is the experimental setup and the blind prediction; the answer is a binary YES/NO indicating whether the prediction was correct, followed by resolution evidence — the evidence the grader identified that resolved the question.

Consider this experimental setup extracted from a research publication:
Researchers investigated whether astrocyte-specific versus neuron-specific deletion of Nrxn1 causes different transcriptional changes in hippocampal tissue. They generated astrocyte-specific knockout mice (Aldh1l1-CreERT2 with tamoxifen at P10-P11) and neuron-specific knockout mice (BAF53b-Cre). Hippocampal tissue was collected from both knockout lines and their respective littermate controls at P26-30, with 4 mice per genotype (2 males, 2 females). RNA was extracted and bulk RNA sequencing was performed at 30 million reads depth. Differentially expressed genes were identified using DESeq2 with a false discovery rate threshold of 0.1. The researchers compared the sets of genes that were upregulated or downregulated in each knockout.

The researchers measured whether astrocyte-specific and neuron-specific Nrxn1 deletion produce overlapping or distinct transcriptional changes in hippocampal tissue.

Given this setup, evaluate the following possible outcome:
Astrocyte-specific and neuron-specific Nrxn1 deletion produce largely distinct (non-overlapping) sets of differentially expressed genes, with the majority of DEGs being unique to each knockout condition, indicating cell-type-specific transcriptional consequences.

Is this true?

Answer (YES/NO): YES